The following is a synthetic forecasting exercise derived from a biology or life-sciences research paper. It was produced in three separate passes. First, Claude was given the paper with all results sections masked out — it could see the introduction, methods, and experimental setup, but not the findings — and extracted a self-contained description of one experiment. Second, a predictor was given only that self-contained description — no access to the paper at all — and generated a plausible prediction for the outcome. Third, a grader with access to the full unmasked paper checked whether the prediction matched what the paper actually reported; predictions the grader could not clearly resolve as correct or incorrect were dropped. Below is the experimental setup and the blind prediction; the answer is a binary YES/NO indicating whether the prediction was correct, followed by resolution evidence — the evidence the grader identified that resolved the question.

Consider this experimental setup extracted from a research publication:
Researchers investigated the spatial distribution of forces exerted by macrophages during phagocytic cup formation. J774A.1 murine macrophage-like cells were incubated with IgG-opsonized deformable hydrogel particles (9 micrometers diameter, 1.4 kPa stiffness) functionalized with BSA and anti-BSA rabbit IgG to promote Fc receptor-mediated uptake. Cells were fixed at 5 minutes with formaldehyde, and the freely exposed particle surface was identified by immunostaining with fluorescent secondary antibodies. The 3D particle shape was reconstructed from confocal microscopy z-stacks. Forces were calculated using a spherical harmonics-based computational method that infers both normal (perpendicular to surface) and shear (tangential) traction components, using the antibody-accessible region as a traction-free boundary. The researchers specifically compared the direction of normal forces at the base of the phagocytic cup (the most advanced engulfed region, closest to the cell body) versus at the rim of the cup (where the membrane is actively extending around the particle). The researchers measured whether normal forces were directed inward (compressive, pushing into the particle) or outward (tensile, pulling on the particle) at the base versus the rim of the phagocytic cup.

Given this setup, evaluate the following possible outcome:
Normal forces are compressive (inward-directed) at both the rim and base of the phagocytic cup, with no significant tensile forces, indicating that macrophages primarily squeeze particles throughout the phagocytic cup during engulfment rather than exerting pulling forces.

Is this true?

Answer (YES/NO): NO